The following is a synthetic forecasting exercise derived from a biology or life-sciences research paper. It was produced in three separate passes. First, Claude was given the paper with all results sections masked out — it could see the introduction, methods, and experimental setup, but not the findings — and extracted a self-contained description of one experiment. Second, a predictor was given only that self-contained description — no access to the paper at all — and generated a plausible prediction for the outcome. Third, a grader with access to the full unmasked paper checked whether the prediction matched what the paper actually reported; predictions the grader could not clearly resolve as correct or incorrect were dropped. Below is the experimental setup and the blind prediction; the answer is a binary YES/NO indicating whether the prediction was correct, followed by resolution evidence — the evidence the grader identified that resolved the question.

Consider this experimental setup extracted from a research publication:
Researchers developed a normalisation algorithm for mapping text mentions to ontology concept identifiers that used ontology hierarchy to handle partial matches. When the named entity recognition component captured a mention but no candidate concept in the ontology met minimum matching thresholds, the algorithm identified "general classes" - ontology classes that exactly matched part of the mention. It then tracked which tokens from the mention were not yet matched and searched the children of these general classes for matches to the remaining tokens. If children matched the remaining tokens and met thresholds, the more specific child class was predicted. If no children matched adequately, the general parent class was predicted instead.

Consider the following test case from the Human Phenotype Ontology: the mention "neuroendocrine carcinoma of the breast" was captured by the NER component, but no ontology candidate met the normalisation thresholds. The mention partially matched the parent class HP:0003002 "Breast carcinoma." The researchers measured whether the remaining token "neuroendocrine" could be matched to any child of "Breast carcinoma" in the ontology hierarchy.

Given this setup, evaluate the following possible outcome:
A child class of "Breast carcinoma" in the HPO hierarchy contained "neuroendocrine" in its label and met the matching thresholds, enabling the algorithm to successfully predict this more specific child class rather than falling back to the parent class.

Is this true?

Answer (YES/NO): NO